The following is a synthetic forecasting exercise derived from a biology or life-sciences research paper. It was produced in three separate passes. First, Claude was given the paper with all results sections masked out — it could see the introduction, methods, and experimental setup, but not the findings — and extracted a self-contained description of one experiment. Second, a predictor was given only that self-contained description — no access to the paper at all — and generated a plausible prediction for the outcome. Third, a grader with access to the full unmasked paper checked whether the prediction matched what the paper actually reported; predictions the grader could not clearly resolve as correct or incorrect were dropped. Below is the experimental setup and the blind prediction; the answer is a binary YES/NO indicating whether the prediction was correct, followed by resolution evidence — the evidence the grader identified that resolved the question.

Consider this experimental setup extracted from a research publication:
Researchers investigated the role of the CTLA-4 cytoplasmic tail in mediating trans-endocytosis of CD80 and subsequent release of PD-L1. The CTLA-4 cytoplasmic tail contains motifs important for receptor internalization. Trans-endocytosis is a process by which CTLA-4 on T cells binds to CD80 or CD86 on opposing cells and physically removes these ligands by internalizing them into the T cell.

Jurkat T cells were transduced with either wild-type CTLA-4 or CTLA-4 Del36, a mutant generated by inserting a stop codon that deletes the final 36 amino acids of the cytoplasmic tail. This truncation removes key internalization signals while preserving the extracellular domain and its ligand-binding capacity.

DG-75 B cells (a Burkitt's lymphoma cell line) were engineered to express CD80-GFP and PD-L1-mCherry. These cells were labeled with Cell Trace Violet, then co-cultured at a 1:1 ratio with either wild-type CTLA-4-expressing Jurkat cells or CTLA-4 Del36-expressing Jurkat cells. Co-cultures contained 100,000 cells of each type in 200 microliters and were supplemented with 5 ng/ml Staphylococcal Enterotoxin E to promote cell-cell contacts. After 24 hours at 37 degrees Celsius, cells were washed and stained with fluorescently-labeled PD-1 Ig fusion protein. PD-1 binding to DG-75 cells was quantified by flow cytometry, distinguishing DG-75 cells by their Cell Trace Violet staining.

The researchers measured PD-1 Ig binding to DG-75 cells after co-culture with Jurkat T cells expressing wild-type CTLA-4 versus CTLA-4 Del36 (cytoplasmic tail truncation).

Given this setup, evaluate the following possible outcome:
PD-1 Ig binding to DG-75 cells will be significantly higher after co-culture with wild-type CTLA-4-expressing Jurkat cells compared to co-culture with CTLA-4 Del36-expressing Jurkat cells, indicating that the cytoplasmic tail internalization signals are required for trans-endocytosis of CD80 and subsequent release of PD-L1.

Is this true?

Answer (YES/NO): YES